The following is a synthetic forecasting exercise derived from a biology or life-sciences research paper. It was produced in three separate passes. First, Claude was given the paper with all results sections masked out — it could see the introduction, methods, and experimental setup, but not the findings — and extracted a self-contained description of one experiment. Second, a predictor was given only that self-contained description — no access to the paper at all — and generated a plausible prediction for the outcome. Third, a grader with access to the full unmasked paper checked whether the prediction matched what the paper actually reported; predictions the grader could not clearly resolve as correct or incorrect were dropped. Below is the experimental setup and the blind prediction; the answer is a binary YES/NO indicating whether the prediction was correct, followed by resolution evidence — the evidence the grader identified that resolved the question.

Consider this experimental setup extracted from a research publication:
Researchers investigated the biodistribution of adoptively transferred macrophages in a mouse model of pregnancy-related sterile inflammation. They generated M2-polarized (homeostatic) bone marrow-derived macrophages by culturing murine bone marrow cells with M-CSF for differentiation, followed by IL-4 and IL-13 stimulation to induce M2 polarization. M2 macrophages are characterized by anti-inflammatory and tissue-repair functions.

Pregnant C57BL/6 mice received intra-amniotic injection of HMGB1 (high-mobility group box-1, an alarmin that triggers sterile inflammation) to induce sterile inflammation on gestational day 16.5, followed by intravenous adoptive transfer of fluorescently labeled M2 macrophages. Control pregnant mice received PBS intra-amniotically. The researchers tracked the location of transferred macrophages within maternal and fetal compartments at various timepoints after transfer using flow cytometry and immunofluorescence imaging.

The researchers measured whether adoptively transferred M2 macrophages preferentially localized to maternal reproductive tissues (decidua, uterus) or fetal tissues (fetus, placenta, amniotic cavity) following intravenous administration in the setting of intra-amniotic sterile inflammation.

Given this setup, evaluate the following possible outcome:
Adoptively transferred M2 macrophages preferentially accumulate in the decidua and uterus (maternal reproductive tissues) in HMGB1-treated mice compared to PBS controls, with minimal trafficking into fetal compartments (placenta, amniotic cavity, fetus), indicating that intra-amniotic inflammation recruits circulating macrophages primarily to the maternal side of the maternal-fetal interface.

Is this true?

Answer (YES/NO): NO